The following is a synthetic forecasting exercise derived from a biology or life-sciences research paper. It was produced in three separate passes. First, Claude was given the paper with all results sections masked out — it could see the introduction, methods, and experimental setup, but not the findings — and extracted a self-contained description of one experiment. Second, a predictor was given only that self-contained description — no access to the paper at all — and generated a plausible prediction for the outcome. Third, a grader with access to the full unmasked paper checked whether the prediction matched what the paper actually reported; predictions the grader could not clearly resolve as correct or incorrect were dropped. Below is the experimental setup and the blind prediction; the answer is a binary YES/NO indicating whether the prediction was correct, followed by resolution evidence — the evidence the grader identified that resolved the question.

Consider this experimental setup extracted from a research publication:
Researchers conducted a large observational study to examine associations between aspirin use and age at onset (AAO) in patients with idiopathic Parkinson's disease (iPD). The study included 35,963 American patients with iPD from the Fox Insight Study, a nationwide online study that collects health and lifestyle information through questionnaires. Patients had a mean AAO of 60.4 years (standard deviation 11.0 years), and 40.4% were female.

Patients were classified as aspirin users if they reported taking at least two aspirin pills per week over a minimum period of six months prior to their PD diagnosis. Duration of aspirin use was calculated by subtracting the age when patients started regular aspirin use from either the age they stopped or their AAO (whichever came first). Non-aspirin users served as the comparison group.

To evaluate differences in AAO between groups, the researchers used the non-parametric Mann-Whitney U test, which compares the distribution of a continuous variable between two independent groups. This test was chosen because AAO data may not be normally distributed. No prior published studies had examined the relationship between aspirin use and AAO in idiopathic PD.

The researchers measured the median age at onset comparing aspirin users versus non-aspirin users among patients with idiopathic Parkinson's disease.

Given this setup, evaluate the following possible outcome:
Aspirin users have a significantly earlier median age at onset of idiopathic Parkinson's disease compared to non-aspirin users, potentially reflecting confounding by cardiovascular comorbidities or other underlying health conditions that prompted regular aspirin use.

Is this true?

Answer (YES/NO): NO